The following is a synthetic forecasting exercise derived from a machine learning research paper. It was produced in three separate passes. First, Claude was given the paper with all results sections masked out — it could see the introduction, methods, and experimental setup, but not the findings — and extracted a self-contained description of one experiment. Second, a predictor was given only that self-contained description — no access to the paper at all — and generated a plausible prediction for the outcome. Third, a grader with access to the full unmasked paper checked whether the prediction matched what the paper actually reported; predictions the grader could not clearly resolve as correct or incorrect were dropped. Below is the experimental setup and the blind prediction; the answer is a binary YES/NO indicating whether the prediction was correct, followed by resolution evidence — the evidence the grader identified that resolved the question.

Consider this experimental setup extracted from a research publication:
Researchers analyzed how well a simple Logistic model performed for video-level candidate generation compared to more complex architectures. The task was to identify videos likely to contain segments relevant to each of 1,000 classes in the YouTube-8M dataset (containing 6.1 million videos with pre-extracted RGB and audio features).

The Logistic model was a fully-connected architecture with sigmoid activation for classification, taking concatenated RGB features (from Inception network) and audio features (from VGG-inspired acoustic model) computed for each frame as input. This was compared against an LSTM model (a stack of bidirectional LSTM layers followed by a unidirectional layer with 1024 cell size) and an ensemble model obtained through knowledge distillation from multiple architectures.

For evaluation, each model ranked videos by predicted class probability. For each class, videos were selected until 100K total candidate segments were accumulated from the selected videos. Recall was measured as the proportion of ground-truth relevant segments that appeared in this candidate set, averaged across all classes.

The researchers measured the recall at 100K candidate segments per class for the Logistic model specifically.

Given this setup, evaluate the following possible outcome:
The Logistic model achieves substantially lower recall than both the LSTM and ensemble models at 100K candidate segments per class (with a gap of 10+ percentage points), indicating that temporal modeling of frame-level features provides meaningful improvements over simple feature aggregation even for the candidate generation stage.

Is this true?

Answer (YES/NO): NO